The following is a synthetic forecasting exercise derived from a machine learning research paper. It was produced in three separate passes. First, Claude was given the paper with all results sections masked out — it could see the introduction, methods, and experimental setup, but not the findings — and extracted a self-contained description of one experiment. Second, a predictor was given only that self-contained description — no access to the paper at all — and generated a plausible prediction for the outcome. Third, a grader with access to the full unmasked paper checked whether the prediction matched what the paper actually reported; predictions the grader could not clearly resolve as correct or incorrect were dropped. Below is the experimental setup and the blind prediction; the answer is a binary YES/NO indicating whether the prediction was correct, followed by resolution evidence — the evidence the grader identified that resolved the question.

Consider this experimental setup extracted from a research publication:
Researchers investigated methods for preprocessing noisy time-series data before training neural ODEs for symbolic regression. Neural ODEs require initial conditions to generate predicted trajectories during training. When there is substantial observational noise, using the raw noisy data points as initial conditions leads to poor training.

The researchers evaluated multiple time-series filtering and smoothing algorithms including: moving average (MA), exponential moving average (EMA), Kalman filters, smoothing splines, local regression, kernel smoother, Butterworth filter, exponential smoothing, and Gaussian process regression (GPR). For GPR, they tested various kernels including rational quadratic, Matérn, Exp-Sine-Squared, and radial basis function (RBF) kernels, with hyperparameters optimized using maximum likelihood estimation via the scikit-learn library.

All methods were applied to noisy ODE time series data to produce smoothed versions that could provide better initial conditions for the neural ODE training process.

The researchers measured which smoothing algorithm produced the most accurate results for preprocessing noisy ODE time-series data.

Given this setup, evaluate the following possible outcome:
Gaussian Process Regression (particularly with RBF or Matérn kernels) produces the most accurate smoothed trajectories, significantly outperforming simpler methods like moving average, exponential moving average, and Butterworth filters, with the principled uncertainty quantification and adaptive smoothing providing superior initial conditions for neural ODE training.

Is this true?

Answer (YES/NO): YES